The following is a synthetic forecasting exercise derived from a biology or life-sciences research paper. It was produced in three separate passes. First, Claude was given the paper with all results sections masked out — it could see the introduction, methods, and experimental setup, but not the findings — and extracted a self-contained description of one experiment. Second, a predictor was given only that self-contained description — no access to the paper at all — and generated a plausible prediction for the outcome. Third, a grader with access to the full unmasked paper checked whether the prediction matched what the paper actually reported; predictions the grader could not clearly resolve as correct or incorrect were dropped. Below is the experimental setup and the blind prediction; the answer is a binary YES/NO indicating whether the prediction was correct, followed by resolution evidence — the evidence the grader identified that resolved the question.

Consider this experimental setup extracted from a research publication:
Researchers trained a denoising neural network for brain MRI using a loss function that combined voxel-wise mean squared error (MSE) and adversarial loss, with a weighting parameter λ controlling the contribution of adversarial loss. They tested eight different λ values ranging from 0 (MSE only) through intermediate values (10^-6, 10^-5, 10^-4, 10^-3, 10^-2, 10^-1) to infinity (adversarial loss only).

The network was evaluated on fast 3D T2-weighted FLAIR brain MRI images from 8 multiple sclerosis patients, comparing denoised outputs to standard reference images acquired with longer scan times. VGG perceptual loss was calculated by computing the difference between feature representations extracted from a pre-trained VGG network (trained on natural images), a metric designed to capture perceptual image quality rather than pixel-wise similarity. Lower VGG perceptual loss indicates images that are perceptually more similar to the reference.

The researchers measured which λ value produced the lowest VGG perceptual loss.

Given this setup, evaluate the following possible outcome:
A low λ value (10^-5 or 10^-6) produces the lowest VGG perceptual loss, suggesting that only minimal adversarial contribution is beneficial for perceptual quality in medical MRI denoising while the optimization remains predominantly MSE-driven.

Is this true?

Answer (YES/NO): NO